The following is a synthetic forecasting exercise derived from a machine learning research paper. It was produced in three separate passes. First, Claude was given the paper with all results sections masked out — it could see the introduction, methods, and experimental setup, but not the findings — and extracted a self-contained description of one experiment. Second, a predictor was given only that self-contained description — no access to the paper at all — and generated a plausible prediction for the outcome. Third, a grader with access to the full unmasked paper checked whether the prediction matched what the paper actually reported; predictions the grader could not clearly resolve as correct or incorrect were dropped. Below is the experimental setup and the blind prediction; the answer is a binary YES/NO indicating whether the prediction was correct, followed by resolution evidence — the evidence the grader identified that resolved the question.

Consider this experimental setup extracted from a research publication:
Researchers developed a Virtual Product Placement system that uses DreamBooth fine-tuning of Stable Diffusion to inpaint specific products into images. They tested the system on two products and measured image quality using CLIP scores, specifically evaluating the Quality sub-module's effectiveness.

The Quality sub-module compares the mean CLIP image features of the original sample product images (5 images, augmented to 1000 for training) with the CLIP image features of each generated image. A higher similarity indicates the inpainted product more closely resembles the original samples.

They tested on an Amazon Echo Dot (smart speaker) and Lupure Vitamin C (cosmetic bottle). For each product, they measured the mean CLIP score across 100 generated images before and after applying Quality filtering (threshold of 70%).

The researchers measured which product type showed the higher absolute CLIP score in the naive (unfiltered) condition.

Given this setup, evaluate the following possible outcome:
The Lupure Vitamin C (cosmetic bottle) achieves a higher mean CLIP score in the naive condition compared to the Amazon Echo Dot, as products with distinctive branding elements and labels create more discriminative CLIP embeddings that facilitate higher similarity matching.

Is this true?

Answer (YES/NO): NO